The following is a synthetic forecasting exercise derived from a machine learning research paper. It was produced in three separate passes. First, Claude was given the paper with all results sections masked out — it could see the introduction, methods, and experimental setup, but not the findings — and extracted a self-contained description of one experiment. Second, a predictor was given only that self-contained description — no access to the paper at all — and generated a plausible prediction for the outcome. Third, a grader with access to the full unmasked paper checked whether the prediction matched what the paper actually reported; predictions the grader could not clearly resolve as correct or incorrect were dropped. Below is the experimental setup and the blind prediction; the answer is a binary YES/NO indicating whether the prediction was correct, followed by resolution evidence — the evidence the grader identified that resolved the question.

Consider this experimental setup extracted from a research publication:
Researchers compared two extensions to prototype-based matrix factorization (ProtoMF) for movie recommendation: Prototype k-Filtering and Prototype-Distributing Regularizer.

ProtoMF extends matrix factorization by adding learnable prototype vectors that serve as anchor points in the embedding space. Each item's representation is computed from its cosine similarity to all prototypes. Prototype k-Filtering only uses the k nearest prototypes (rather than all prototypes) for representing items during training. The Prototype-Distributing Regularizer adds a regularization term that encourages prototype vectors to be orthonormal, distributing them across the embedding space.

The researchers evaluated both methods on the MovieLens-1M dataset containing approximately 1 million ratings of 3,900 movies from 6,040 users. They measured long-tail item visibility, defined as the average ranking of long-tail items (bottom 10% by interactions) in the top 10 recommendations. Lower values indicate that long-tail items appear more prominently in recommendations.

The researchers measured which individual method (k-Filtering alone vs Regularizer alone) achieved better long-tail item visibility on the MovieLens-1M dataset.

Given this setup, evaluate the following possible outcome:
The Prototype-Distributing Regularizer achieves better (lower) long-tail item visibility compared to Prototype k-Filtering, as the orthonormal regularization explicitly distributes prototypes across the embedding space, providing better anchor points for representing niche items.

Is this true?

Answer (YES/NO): NO